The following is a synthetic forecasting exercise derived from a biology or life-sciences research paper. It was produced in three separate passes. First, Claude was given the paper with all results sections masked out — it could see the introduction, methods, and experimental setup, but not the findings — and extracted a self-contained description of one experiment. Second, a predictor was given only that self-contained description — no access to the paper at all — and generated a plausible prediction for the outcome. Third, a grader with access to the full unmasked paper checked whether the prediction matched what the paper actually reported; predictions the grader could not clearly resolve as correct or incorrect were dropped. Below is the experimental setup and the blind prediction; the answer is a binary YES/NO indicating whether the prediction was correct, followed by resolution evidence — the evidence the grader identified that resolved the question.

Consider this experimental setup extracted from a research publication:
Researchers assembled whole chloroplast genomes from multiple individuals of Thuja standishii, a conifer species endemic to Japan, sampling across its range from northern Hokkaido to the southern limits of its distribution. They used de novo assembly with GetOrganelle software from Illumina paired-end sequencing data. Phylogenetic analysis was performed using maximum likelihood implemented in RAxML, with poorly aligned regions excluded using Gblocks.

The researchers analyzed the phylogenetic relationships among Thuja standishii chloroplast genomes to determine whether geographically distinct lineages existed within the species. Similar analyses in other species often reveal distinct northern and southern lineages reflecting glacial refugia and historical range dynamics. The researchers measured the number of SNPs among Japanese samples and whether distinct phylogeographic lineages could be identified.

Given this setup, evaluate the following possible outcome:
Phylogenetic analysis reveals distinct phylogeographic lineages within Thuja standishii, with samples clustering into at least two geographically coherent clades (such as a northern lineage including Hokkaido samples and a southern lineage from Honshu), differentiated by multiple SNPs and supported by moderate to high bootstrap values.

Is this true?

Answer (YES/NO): NO